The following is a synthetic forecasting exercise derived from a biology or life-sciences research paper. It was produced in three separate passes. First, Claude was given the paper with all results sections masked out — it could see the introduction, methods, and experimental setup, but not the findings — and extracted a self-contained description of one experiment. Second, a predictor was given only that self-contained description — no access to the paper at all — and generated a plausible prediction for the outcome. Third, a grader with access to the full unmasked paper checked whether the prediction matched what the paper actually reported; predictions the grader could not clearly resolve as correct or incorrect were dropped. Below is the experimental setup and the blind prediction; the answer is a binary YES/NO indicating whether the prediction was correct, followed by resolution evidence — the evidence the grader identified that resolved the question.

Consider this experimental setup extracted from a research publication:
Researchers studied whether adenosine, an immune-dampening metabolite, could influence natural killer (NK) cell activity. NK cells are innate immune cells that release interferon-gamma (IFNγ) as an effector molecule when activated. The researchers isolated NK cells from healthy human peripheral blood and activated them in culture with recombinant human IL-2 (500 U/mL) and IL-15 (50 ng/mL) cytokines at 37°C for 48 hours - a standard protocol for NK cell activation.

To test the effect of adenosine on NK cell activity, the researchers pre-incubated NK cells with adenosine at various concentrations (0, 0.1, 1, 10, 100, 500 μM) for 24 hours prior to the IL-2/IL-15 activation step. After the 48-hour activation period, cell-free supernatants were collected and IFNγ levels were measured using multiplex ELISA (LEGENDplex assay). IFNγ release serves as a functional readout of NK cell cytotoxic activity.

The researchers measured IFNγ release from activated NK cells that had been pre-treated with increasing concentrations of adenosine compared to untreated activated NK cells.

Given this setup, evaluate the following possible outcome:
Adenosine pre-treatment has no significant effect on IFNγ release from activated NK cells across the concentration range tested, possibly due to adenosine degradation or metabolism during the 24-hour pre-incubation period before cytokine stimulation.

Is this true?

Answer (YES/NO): NO